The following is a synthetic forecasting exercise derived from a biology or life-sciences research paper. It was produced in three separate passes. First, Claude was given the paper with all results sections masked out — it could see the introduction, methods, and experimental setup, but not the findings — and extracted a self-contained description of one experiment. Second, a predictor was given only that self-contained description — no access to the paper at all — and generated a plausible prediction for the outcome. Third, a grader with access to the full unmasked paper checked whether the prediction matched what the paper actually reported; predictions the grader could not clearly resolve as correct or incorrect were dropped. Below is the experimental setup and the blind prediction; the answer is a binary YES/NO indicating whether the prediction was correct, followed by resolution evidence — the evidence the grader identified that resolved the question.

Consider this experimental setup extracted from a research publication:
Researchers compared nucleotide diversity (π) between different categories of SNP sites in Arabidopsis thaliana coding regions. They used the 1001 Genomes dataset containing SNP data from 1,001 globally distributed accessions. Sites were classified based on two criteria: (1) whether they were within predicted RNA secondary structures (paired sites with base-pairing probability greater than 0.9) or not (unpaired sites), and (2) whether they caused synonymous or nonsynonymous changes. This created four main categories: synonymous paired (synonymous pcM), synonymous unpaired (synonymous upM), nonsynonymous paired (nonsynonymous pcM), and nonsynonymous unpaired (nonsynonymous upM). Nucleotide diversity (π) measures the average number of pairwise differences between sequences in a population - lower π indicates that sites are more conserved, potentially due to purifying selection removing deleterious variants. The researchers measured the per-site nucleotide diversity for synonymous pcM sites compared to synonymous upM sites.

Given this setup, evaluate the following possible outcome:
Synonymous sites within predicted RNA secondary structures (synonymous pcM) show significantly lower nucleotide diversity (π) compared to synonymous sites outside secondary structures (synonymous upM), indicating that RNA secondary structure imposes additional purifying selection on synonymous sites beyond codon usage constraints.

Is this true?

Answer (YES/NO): YES